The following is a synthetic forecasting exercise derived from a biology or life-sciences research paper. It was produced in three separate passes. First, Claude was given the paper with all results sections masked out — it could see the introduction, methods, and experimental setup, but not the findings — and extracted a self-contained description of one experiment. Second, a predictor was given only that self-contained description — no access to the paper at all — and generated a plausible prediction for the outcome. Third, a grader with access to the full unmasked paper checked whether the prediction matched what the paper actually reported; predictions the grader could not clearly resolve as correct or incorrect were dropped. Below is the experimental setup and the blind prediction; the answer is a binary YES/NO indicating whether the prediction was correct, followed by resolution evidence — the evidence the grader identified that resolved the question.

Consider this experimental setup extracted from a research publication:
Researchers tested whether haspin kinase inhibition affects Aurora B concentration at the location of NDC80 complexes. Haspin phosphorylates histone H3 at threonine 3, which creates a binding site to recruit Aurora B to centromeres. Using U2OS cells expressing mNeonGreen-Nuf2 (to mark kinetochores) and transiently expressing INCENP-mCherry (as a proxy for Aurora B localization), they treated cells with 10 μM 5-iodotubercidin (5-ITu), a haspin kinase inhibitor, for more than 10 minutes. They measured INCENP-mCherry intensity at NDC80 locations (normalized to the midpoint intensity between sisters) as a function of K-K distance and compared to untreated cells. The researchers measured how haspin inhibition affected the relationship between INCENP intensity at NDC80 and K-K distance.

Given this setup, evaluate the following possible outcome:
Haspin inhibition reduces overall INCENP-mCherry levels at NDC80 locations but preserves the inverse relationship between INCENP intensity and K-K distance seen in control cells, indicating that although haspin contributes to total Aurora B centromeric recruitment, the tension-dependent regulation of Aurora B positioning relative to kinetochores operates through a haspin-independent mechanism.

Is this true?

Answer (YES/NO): NO